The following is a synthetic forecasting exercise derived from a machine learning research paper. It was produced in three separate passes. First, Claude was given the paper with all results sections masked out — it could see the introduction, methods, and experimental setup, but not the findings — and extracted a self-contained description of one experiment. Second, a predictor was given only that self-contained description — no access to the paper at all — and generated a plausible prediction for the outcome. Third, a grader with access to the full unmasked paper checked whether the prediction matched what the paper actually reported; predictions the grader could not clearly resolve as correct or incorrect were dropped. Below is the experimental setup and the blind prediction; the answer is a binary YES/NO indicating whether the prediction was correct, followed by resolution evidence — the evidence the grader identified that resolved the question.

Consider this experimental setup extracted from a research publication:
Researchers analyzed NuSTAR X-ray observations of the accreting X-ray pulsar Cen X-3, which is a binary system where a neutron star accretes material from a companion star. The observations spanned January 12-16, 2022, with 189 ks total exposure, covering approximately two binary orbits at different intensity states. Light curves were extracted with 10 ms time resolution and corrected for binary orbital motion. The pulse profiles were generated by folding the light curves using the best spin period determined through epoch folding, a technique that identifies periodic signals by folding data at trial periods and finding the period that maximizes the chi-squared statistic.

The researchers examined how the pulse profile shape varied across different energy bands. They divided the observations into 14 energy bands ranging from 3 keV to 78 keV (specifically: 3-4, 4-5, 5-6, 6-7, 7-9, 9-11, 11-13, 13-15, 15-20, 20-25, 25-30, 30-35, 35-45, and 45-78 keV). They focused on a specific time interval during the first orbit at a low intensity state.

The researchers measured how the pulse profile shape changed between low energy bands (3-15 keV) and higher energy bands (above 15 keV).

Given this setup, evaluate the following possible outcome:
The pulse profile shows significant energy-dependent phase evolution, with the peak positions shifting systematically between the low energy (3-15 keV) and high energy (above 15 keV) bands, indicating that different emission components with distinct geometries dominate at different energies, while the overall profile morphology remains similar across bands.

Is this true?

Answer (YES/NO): NO